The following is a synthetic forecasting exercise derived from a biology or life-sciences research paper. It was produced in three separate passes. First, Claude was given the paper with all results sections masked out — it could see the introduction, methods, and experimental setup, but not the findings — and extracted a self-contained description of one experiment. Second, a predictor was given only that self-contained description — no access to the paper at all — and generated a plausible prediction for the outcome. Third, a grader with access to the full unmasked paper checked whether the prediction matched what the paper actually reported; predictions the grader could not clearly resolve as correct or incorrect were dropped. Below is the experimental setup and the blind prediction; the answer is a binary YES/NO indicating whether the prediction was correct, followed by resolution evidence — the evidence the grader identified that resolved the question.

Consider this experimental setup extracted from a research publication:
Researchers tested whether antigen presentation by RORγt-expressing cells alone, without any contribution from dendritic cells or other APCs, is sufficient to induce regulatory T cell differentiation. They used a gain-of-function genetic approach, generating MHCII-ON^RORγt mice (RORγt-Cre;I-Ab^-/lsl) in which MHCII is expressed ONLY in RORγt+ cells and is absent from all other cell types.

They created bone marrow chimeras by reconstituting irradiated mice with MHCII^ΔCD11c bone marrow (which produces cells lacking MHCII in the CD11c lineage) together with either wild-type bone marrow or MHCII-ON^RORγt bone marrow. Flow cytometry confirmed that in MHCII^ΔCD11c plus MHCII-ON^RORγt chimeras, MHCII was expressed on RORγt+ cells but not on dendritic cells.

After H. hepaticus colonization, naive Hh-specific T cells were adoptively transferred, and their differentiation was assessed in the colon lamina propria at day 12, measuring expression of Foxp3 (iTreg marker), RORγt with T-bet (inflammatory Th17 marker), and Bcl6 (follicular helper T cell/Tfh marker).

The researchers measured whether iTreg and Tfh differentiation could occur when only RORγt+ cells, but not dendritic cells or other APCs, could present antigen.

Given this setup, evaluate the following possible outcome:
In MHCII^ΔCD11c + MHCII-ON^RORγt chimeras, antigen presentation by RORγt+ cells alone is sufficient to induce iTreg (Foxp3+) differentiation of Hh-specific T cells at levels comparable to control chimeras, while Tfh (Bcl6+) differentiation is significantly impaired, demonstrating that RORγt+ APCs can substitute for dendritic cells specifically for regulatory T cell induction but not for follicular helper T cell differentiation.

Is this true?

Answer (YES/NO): YES